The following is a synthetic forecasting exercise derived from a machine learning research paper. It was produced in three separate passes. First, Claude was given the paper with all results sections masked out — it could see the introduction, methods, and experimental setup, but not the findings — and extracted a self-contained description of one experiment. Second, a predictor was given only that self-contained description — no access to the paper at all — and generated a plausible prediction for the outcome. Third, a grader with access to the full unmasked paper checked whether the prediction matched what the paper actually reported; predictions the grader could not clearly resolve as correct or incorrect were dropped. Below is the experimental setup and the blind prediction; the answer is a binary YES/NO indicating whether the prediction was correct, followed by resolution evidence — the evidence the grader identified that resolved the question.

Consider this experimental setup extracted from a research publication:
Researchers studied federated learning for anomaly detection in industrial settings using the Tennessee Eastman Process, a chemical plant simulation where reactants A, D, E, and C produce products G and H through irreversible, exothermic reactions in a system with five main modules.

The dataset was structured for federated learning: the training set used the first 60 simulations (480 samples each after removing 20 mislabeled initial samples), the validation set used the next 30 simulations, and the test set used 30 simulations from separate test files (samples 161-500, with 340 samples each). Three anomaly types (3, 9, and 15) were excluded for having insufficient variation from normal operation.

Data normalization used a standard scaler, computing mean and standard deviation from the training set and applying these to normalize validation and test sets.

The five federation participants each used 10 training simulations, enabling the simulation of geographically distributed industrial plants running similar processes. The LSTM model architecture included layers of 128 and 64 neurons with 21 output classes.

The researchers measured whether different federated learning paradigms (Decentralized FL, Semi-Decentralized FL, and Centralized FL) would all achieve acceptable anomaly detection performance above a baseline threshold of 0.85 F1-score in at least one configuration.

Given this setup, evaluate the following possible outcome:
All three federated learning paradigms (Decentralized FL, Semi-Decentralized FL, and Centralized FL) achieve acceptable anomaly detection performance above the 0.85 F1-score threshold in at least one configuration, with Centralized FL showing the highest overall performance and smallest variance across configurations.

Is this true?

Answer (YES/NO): NO